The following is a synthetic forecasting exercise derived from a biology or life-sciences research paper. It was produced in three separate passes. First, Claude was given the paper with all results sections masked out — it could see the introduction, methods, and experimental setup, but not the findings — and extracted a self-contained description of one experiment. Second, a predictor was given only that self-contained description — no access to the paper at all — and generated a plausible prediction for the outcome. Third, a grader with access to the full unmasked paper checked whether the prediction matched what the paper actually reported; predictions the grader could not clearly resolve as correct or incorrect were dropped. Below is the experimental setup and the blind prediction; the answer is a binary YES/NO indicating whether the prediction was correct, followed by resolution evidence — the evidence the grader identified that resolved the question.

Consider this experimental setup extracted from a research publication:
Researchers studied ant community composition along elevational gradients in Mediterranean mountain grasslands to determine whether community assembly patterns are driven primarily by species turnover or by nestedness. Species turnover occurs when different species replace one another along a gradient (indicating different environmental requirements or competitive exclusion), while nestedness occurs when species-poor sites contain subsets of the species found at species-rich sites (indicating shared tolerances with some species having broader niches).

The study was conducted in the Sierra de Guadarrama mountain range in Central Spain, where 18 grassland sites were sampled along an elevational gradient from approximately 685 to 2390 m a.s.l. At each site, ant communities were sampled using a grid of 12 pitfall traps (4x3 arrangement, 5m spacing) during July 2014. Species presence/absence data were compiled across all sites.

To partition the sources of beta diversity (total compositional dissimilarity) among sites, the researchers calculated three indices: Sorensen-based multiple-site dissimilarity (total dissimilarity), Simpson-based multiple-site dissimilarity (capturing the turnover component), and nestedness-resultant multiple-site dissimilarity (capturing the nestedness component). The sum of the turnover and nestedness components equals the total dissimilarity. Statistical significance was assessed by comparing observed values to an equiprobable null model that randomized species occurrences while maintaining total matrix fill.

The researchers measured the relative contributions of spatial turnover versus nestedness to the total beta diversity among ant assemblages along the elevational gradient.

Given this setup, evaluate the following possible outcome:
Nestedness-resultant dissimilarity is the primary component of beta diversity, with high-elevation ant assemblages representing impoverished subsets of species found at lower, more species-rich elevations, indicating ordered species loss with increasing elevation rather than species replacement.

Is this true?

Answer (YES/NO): NO